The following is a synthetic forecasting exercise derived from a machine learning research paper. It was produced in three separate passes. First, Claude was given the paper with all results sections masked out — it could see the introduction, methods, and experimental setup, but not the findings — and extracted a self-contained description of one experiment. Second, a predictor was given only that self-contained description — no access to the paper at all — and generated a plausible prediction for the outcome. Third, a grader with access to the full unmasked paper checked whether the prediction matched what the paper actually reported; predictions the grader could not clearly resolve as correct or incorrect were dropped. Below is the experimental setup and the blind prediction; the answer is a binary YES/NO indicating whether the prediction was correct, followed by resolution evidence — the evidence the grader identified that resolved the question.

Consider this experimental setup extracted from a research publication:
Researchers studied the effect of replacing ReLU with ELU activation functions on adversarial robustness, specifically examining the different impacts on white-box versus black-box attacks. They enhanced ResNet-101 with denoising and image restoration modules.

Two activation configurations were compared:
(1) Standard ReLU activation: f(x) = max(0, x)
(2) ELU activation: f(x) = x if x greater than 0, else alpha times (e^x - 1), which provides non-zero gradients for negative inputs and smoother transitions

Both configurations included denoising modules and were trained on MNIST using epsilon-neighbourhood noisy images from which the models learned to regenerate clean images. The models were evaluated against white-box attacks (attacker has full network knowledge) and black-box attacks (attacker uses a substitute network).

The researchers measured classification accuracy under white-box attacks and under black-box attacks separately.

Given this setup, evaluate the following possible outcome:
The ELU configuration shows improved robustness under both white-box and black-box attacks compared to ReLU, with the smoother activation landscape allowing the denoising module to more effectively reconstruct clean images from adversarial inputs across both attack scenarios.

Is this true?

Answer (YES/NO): NO